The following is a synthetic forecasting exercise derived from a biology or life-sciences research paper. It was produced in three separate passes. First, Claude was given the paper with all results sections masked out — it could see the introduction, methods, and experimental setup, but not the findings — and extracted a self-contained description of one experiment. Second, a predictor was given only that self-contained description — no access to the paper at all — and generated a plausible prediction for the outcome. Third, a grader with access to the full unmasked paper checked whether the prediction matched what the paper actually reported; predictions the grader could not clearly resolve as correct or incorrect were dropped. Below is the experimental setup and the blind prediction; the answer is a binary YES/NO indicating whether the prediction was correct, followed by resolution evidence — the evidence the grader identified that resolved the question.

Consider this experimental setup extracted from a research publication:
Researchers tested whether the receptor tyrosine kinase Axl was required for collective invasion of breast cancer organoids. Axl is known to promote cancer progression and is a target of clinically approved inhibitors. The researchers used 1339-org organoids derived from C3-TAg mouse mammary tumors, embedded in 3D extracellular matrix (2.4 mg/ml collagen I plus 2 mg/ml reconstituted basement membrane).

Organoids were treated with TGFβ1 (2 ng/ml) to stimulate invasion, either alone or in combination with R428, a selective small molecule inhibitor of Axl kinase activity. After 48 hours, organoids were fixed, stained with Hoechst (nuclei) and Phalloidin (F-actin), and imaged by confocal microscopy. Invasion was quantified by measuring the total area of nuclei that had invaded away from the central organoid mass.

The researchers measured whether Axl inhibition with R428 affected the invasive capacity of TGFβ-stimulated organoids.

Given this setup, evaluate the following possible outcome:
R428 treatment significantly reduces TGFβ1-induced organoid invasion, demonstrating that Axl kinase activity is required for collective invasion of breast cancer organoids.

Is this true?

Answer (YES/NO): YES